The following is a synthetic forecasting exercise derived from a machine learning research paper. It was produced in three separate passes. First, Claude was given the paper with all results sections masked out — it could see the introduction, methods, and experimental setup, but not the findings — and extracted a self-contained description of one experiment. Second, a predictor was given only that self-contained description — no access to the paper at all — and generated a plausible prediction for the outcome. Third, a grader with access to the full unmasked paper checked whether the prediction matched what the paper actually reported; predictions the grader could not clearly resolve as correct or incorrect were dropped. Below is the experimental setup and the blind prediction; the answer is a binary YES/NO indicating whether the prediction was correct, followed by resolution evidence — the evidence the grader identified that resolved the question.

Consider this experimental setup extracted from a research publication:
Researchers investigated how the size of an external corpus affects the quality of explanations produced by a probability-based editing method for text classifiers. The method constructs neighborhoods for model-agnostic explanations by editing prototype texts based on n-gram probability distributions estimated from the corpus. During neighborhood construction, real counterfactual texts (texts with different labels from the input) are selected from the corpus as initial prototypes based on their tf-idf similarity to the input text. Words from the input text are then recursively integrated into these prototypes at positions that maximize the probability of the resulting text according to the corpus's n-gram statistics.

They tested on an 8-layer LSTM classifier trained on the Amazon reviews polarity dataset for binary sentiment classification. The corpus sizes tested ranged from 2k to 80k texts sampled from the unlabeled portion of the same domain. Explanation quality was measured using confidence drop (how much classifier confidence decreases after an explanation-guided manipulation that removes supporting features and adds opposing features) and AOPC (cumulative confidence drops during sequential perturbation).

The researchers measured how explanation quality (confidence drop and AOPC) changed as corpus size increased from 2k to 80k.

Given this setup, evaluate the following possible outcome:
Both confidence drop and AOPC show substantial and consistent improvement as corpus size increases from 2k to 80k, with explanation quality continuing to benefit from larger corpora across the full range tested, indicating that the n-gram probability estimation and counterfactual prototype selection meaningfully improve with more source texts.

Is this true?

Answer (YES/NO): NO